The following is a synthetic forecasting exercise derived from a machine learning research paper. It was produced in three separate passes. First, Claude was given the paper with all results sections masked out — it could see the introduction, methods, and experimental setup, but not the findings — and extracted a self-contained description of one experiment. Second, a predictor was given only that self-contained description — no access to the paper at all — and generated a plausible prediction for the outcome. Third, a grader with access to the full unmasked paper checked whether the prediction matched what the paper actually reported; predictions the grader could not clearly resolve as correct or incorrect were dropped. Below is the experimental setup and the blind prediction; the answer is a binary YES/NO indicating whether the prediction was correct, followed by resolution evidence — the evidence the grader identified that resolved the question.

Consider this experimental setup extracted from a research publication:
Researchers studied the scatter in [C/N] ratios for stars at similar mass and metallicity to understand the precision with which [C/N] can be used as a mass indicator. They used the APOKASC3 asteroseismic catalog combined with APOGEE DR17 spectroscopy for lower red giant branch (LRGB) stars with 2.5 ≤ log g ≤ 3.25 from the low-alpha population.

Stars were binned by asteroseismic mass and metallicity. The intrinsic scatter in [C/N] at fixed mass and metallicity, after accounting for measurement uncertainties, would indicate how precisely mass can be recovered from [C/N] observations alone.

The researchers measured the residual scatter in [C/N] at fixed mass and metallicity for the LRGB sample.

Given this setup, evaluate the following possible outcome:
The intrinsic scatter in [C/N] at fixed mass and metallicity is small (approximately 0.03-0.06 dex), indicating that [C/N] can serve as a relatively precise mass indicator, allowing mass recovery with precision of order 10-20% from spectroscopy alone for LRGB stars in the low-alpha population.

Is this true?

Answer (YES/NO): YES